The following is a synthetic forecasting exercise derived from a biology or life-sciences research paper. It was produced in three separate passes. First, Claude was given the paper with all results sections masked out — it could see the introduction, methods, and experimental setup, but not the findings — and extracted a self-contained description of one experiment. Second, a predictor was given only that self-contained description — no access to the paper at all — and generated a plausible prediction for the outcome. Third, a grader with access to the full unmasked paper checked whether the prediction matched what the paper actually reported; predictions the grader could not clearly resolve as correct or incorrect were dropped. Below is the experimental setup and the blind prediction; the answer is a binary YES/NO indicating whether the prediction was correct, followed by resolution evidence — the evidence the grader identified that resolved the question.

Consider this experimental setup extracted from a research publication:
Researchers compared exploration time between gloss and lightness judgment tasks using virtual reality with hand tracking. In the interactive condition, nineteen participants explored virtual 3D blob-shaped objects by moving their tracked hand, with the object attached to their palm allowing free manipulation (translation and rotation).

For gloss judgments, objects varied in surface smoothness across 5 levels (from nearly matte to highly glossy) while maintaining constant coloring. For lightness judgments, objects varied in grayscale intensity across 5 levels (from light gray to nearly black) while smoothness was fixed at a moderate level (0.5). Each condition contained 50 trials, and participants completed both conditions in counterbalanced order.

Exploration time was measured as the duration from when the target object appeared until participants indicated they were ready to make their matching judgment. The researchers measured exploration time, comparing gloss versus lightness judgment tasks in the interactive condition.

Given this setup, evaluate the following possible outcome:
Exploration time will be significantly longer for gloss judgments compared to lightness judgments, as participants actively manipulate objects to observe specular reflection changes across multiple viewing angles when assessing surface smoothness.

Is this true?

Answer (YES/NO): YES